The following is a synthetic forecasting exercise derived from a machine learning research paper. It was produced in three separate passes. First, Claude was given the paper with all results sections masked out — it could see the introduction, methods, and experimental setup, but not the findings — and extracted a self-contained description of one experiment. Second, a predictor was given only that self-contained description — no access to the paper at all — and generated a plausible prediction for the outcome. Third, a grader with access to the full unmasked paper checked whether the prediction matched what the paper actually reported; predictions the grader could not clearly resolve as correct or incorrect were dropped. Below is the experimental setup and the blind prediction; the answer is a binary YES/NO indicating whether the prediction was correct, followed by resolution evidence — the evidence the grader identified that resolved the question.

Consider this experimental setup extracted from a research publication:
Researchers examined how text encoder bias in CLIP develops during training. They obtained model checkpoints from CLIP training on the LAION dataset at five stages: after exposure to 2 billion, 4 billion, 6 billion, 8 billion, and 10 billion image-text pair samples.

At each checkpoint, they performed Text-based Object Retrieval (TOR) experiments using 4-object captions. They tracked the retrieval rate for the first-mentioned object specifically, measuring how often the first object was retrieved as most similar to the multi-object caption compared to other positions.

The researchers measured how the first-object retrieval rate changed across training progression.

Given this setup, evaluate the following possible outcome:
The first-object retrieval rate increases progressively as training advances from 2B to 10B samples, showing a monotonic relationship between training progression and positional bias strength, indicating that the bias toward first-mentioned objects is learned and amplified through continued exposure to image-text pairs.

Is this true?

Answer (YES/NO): YES